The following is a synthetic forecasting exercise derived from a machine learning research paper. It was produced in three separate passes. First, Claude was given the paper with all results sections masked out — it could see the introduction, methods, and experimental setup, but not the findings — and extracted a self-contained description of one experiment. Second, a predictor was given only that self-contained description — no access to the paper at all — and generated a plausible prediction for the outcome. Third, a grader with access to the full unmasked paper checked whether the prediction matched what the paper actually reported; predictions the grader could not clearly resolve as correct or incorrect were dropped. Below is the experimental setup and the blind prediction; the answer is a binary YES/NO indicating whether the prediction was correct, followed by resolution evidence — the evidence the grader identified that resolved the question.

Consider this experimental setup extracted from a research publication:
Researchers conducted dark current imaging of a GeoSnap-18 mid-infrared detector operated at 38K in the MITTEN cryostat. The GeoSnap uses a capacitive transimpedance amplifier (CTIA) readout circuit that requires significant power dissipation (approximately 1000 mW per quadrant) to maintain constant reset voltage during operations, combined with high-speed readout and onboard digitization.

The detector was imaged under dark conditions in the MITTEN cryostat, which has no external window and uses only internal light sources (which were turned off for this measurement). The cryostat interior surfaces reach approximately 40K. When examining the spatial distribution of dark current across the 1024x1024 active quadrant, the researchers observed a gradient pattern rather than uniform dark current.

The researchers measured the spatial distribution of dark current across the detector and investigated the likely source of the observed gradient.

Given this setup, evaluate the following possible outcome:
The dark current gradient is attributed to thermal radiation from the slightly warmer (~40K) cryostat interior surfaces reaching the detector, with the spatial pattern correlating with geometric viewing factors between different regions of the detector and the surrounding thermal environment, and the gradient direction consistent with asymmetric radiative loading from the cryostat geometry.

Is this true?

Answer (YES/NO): NO